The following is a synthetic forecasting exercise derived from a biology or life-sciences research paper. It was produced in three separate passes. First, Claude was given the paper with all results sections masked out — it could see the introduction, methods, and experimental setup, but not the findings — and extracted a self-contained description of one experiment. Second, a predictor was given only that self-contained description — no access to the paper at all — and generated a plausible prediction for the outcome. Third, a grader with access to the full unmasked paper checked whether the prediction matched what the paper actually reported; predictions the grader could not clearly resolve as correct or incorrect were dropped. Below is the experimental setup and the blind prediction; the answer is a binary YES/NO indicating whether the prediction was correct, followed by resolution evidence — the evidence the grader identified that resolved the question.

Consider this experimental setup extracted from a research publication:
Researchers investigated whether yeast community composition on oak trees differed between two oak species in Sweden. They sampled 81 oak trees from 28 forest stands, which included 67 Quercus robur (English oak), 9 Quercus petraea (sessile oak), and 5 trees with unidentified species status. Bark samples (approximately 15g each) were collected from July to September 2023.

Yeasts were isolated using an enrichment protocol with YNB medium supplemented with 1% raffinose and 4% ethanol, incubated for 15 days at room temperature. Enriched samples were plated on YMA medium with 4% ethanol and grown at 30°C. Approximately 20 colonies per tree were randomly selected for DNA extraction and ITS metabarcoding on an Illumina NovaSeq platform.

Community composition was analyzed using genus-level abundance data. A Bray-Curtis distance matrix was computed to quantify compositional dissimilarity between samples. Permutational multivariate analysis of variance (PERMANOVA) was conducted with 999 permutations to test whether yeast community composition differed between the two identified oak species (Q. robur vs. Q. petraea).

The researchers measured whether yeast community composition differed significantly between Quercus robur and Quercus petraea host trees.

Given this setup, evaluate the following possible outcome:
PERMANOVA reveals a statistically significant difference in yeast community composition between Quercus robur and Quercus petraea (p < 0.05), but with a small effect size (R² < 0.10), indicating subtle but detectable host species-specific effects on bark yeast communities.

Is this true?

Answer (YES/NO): NO